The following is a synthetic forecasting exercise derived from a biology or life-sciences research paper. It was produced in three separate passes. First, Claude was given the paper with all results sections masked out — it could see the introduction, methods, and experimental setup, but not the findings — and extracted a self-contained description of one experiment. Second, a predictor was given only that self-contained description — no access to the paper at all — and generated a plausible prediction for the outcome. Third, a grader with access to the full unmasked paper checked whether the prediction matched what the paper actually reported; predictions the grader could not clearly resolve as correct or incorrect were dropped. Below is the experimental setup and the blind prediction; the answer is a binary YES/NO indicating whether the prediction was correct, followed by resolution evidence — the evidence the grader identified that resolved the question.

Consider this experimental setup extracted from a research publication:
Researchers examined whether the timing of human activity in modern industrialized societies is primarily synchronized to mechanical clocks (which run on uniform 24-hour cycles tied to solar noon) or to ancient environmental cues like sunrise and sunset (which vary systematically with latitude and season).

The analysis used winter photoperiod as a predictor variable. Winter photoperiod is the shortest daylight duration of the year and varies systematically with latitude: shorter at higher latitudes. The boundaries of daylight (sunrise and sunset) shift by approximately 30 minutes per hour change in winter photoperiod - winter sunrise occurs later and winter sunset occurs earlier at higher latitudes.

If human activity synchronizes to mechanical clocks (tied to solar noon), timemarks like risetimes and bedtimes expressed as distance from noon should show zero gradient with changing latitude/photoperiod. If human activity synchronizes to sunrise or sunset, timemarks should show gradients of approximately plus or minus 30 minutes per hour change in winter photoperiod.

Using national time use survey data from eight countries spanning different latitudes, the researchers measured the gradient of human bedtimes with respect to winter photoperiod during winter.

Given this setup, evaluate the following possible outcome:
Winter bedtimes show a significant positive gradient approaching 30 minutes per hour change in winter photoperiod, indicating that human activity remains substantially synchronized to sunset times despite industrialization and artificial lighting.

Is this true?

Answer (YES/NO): NO